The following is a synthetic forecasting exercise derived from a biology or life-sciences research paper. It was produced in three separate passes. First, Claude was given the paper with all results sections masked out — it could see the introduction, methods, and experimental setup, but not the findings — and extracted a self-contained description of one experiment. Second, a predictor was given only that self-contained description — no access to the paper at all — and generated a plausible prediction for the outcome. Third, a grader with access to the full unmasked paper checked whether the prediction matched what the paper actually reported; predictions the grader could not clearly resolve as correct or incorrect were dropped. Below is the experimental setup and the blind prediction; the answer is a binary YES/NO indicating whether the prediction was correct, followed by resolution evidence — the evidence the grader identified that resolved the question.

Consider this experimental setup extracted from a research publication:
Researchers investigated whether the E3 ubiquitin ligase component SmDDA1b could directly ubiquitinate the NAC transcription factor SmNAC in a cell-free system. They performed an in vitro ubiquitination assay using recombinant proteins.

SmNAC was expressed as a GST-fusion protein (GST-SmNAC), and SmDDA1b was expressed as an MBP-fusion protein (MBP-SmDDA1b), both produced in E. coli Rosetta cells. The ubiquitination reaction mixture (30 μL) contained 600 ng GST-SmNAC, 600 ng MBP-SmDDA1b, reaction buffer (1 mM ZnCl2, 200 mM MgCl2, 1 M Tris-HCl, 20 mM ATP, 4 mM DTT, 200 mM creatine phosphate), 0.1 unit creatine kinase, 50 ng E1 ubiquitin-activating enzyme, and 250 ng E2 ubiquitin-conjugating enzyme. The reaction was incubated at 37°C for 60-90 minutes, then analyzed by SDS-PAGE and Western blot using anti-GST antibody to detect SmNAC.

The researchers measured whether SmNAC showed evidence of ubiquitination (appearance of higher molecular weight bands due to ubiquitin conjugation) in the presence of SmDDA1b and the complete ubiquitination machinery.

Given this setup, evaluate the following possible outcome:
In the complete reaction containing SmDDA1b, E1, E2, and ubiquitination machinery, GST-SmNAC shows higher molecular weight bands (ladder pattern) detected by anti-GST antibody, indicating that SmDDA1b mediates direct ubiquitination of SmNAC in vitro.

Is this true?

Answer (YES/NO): YES